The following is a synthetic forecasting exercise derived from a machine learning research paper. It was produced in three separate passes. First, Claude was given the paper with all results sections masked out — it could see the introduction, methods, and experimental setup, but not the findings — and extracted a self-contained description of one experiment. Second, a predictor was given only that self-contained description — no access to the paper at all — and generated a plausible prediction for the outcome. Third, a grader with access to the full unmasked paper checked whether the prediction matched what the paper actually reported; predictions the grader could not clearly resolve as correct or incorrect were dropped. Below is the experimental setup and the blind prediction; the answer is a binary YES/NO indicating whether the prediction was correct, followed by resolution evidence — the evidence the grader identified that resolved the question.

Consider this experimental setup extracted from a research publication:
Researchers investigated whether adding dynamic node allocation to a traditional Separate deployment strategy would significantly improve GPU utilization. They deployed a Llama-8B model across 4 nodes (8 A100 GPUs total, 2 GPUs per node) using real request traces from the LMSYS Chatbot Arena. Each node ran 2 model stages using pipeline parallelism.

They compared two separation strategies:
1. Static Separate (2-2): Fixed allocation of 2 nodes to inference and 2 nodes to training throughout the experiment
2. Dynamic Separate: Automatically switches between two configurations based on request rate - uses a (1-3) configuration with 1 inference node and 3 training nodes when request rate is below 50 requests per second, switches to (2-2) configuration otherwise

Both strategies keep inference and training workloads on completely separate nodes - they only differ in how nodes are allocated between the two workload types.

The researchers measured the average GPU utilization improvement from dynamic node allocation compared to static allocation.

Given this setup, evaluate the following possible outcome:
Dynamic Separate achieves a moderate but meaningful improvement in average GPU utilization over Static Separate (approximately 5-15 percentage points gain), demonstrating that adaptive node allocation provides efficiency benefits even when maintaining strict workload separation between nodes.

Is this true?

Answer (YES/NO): NO